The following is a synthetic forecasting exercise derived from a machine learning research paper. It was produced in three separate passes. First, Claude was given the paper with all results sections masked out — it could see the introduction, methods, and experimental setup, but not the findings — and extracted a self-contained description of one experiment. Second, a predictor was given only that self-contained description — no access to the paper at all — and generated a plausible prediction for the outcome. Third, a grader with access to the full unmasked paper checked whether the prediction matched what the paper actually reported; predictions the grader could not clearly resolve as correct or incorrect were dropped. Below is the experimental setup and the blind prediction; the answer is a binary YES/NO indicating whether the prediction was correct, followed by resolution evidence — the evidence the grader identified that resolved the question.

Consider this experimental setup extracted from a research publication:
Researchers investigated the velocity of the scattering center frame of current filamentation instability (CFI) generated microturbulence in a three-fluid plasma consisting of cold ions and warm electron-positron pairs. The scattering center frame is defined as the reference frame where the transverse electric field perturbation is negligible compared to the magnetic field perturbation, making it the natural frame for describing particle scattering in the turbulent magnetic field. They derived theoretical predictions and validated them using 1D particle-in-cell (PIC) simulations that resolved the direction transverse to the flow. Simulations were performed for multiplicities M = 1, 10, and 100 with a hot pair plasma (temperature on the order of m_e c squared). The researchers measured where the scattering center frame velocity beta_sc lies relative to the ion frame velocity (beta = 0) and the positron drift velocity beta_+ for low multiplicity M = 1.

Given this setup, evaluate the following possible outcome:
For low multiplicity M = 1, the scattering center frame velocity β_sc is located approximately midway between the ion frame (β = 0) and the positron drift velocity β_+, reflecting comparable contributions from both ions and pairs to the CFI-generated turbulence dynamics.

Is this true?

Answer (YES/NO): NO